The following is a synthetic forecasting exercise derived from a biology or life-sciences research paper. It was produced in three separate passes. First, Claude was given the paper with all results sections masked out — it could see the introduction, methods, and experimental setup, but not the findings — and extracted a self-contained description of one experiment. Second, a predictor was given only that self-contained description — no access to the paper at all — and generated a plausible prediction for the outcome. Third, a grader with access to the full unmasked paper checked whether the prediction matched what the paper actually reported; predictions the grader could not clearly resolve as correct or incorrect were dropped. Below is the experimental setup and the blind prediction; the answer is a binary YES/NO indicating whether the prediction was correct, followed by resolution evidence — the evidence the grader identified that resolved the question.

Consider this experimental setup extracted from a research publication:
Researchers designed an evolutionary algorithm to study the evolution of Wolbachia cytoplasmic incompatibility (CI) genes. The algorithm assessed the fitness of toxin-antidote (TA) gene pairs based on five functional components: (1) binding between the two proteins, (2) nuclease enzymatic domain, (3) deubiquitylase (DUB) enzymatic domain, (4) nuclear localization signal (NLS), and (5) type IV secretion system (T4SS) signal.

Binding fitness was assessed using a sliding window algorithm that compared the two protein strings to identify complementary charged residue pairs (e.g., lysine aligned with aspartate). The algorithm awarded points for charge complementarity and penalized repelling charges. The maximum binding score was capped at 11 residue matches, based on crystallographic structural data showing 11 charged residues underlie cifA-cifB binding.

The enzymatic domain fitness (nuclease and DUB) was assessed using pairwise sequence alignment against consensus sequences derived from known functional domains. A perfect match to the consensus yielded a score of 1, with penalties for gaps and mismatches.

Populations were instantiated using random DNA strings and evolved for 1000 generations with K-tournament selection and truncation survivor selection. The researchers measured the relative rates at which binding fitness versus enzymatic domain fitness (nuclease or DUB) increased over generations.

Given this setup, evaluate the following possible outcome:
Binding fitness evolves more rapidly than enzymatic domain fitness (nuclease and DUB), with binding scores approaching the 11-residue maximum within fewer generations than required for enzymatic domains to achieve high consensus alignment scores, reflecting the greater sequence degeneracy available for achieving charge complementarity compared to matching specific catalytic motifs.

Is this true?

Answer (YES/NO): YES